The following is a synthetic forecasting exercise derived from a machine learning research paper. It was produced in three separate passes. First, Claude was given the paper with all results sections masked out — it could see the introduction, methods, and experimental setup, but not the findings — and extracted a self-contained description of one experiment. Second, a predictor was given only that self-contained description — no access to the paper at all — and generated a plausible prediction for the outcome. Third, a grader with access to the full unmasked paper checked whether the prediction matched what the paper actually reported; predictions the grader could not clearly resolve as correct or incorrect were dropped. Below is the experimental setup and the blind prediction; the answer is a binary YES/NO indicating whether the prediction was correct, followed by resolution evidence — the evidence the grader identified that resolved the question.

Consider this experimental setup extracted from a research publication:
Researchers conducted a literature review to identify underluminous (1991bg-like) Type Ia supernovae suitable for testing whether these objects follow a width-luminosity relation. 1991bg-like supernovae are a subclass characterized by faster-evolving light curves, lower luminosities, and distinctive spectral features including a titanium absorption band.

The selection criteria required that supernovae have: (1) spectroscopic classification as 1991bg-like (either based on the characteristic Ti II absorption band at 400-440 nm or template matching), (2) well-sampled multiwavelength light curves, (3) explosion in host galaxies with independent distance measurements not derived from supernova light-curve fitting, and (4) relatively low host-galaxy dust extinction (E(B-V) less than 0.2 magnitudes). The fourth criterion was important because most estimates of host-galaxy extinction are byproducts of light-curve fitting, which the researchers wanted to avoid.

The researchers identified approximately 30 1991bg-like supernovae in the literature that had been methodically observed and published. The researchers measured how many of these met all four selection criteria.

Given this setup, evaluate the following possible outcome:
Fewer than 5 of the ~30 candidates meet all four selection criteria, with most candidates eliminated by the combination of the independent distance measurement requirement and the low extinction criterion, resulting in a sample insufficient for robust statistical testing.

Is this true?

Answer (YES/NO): NO